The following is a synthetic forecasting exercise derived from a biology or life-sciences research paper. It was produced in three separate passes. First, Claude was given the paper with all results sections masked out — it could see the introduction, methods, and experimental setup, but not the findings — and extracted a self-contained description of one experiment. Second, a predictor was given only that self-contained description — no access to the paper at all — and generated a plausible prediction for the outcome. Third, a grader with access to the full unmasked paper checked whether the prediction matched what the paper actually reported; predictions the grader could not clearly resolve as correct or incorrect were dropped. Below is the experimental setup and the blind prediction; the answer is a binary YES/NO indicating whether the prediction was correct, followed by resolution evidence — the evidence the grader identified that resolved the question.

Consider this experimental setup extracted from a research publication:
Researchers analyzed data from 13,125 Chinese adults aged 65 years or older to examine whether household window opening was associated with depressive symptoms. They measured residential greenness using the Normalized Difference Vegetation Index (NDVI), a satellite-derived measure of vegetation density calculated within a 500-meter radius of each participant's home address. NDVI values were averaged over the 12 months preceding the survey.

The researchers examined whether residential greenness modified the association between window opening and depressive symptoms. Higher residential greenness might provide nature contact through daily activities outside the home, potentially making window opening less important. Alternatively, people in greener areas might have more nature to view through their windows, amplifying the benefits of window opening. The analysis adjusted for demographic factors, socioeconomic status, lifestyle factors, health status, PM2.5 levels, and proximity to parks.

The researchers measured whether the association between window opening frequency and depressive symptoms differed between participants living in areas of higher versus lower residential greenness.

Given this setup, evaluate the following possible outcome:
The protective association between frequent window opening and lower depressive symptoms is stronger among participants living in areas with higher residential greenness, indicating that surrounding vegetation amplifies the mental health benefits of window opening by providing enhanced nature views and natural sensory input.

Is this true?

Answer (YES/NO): YES